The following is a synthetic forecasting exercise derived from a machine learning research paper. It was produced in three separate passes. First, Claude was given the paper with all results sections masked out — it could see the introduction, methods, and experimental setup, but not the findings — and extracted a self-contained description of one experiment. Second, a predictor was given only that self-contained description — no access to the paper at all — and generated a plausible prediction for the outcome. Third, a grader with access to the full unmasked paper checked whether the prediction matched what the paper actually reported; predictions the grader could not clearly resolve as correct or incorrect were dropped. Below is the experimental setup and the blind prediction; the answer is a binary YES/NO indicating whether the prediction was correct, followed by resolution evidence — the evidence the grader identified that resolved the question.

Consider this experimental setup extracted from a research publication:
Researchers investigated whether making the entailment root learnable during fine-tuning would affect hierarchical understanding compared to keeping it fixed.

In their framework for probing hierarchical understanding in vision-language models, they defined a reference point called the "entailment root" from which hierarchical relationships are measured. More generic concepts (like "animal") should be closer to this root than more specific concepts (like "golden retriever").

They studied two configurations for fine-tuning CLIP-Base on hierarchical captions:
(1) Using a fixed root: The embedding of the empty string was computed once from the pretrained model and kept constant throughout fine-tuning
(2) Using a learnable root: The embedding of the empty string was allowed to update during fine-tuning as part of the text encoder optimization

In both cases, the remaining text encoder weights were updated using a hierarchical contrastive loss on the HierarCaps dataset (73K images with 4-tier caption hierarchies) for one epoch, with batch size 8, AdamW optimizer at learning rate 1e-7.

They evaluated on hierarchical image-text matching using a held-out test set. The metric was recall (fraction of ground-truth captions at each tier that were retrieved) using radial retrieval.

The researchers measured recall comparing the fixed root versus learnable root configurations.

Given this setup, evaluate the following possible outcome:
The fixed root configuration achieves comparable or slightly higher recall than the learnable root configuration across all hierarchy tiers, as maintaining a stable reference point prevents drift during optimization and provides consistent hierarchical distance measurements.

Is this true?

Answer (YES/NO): NO